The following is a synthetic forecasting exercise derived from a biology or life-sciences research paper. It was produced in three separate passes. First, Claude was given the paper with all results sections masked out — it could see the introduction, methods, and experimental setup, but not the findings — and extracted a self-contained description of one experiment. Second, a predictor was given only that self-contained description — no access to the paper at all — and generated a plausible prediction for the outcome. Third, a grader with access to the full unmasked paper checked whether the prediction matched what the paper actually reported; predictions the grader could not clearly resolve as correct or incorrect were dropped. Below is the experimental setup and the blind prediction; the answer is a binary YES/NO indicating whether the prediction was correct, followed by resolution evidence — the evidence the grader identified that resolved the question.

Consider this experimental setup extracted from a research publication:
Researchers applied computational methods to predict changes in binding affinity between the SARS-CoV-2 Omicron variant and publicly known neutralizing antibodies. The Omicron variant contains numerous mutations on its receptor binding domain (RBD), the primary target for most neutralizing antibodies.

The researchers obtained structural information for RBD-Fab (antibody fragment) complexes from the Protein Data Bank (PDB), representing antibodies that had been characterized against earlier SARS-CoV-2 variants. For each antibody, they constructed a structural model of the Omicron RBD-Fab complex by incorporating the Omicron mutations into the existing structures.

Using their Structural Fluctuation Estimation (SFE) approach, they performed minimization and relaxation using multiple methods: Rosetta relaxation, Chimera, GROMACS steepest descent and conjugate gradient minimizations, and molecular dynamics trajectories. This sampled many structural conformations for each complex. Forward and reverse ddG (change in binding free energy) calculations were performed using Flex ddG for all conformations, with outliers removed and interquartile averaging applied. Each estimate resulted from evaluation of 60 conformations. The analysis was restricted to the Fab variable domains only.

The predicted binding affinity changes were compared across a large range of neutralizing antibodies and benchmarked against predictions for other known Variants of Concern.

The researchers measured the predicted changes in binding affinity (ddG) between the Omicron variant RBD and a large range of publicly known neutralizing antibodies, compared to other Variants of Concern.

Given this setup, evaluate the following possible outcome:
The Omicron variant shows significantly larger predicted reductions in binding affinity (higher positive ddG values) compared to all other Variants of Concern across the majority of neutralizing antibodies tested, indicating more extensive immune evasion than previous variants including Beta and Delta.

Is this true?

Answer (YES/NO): NO